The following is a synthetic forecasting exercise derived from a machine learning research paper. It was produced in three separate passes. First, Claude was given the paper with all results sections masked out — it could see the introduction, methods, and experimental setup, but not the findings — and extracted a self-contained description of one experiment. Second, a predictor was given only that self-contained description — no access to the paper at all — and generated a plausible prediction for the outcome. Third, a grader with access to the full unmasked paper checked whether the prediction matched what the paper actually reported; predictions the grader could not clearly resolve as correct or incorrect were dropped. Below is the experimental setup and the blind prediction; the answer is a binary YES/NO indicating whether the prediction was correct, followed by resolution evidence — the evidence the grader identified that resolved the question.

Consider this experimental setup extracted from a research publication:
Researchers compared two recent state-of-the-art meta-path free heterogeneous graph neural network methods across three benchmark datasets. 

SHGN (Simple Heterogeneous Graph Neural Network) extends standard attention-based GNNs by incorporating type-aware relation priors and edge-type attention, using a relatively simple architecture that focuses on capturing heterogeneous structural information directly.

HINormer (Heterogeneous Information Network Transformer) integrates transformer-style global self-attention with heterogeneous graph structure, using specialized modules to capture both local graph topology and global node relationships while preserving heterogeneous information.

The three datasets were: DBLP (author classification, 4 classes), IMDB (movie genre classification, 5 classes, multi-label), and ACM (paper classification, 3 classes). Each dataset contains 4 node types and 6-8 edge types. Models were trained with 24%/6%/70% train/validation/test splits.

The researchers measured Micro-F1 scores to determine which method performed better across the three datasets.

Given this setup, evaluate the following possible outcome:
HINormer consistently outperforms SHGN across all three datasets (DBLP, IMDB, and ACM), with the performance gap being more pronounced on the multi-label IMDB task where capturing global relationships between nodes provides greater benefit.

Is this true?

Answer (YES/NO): NO